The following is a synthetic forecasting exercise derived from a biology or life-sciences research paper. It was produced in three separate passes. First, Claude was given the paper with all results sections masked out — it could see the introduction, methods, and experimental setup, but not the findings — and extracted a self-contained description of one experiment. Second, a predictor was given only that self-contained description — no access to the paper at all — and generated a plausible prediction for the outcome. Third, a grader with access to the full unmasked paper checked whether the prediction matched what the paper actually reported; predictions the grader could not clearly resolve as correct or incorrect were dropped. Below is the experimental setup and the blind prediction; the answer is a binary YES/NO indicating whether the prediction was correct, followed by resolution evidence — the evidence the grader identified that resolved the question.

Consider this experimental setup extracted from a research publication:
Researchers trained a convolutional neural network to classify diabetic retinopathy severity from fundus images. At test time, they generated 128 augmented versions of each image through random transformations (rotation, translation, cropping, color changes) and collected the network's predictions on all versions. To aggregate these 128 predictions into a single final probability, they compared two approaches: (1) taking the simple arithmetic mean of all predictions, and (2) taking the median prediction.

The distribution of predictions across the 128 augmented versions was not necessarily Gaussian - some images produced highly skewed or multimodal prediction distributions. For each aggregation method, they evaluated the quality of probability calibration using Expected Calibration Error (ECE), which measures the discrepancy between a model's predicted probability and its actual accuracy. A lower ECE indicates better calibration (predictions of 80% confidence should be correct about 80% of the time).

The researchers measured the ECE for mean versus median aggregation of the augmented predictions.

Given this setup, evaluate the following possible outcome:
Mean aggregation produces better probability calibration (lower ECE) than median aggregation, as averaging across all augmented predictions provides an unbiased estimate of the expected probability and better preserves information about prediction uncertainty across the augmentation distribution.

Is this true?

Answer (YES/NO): NO